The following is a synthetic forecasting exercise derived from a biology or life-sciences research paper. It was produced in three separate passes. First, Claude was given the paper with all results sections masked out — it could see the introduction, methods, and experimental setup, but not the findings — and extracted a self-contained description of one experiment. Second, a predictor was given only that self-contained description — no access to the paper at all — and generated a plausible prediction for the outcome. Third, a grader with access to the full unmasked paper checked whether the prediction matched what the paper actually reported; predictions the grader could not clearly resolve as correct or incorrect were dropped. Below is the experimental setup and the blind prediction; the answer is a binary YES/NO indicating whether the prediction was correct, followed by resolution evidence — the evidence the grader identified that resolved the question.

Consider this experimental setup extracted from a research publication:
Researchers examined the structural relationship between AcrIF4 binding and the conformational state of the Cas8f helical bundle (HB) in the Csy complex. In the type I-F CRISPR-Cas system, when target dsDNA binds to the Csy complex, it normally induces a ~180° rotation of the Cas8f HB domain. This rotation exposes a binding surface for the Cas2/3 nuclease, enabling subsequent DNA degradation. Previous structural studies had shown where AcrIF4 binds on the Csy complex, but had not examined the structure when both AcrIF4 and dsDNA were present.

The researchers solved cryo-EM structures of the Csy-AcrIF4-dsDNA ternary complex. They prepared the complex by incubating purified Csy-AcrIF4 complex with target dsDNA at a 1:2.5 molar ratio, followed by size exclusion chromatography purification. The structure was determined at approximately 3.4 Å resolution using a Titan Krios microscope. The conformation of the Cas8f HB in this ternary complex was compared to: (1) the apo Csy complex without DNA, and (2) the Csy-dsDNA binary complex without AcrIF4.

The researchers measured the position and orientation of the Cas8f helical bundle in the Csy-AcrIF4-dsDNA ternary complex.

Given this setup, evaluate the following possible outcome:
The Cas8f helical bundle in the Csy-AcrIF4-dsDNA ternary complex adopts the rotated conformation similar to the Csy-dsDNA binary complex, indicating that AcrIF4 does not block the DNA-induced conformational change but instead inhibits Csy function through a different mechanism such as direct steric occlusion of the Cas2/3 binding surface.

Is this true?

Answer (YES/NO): NO